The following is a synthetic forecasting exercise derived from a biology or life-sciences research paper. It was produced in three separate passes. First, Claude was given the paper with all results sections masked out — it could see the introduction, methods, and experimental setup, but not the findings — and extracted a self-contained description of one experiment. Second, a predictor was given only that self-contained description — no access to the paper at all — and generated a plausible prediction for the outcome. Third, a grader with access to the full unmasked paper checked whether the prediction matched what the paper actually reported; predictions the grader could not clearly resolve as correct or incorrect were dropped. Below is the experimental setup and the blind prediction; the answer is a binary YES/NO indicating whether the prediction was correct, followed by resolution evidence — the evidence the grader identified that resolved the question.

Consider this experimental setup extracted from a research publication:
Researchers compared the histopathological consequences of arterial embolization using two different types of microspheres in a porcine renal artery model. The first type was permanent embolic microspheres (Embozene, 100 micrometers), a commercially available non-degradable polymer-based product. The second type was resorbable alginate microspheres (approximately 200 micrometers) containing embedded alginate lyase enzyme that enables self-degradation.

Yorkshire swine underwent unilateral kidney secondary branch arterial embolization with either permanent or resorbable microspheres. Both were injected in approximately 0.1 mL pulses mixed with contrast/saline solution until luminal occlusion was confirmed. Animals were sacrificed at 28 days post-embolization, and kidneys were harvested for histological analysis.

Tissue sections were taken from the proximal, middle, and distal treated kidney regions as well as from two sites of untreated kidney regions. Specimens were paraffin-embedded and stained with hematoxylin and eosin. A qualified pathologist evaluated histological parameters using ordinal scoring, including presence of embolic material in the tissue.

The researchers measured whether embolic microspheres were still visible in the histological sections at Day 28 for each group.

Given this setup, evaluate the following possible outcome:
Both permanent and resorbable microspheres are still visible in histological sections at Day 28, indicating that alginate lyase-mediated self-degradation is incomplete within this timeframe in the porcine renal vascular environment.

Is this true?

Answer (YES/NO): NO